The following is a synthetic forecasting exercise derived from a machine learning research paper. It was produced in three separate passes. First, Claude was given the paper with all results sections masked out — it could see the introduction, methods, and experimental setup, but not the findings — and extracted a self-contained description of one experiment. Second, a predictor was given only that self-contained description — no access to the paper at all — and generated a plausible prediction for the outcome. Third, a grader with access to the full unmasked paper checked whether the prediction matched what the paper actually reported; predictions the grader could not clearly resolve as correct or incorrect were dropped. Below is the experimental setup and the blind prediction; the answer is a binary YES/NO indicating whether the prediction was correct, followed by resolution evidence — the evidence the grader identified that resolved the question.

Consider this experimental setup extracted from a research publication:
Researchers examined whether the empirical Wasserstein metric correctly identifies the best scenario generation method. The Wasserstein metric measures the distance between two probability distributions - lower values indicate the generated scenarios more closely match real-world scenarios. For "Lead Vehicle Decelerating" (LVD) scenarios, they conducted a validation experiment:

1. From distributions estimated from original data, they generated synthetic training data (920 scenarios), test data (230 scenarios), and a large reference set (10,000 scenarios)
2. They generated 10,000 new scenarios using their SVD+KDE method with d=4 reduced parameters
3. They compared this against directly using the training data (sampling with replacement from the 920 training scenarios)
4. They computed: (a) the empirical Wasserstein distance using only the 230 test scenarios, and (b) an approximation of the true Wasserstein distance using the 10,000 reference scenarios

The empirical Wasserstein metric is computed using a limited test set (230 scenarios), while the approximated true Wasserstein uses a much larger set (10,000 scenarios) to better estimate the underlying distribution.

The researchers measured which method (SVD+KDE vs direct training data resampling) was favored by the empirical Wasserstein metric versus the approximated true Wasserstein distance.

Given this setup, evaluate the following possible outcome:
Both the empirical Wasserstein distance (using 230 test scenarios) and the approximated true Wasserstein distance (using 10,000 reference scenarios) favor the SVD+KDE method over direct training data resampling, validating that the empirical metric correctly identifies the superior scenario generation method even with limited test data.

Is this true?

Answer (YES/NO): NO